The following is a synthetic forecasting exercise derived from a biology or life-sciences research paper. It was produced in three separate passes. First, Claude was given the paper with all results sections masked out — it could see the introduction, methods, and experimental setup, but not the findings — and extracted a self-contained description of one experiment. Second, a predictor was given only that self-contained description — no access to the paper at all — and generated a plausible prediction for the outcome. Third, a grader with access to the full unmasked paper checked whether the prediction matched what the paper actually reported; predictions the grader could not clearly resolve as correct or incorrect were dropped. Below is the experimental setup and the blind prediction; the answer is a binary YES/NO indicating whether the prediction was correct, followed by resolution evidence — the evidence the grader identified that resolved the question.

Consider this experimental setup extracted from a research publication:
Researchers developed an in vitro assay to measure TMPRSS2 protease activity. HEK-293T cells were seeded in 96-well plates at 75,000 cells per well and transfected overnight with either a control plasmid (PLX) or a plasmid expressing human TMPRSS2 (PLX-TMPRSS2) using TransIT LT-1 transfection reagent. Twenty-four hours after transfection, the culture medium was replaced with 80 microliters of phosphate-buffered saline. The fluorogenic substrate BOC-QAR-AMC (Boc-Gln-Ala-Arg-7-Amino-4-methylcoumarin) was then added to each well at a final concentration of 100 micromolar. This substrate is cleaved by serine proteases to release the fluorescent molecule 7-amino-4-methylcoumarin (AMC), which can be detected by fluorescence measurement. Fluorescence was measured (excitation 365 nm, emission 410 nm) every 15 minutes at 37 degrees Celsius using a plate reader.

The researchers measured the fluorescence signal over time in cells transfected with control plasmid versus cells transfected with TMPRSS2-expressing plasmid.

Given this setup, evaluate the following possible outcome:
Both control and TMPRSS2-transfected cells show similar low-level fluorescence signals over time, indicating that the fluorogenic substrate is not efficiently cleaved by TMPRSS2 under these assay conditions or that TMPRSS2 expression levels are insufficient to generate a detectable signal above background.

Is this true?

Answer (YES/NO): NO